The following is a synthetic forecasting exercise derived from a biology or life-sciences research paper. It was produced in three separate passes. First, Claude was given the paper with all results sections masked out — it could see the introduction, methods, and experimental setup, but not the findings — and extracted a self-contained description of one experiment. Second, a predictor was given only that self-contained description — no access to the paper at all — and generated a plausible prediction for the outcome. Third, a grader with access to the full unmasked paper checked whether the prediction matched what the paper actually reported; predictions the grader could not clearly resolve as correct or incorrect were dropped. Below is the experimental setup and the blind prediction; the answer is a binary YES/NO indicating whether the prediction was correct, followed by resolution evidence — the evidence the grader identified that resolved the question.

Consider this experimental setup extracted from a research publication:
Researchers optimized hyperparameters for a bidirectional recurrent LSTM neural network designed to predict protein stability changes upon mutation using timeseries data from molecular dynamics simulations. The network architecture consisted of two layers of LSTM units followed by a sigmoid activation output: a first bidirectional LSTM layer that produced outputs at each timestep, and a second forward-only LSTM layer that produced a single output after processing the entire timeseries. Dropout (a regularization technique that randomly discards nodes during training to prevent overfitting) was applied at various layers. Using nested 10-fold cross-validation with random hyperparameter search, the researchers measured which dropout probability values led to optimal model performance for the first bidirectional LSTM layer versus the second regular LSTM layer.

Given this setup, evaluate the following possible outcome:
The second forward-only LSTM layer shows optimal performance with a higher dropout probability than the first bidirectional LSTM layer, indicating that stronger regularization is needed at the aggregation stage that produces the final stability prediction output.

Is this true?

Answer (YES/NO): NO